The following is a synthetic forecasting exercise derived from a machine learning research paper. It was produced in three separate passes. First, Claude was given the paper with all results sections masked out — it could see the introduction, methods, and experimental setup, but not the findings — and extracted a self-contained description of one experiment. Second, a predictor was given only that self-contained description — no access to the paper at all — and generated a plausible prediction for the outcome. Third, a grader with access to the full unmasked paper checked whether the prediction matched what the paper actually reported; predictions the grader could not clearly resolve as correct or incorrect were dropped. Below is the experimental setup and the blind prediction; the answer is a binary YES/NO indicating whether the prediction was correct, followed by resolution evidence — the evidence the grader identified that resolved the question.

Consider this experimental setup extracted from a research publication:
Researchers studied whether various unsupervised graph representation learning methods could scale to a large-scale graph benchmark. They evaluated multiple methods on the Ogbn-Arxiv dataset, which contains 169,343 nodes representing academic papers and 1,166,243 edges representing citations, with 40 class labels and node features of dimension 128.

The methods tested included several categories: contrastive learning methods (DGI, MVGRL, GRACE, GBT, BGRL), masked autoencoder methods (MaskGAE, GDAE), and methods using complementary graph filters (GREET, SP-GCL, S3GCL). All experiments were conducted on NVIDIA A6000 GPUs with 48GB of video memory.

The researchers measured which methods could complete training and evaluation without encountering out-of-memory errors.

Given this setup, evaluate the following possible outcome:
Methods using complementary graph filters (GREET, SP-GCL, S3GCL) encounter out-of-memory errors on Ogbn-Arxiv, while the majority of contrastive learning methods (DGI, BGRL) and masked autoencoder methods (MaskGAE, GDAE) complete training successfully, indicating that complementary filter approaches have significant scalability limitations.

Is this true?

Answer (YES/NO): NO